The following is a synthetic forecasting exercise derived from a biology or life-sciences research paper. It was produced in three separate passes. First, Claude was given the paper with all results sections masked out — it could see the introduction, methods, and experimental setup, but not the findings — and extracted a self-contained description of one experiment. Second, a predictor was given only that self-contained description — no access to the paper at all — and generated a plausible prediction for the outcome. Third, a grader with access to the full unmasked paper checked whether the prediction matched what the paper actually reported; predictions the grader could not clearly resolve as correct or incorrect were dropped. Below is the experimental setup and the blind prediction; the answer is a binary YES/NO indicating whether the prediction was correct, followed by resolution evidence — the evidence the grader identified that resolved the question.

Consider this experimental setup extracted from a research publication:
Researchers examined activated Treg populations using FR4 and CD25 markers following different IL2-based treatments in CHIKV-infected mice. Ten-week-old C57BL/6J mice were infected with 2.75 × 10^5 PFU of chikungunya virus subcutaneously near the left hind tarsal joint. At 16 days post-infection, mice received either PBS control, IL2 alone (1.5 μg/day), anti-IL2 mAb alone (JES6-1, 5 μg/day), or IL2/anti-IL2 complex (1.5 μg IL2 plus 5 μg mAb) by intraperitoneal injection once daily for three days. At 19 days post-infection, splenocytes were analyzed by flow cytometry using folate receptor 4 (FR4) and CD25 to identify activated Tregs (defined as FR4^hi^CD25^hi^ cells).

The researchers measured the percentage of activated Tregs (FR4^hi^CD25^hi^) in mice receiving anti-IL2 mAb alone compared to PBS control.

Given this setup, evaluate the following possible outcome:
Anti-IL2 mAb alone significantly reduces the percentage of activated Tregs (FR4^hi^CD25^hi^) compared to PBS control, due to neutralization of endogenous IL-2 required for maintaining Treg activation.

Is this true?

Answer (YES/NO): NO